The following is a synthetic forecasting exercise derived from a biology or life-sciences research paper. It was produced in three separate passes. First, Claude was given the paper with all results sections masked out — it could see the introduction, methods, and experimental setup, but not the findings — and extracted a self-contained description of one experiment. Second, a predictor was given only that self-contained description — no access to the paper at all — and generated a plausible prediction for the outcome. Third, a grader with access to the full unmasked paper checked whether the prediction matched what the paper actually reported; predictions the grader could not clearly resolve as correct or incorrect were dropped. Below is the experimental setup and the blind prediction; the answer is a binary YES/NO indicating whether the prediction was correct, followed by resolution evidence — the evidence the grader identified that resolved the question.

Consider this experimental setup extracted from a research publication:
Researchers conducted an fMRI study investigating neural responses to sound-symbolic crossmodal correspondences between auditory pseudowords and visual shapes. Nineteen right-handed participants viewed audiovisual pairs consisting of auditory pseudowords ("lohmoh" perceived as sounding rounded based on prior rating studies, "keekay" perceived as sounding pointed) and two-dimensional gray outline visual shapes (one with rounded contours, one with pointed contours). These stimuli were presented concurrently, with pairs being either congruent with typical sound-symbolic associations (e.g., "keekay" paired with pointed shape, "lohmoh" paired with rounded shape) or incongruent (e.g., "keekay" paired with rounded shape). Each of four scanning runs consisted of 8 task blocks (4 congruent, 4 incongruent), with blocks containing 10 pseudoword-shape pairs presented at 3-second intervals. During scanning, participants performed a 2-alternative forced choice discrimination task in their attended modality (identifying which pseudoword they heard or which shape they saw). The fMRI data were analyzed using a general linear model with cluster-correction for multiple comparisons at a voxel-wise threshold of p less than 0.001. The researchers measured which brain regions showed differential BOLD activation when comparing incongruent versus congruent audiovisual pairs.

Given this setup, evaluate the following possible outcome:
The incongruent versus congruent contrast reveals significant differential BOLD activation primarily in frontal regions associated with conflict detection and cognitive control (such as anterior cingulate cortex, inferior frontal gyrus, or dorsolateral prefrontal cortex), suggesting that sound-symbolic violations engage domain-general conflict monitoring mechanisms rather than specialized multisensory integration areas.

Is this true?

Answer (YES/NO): NO